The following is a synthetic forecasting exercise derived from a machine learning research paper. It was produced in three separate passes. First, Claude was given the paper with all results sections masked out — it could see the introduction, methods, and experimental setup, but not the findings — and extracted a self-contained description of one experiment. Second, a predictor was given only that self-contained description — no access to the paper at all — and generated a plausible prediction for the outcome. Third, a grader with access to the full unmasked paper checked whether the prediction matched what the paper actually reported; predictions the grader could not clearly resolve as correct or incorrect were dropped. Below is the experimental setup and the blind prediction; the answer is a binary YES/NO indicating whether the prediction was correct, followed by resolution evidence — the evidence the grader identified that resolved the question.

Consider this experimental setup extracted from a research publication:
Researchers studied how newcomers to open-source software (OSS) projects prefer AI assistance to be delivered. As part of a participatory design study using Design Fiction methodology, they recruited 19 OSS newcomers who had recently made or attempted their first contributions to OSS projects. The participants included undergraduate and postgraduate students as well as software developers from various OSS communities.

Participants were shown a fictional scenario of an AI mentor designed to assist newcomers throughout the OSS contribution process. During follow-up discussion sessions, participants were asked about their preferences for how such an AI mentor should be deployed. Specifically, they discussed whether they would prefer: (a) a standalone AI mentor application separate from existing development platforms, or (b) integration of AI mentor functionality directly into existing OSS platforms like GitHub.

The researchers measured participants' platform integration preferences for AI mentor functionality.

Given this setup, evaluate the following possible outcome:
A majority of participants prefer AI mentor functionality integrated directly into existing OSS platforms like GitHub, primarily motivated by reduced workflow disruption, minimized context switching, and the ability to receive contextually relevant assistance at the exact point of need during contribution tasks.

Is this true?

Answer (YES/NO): YES